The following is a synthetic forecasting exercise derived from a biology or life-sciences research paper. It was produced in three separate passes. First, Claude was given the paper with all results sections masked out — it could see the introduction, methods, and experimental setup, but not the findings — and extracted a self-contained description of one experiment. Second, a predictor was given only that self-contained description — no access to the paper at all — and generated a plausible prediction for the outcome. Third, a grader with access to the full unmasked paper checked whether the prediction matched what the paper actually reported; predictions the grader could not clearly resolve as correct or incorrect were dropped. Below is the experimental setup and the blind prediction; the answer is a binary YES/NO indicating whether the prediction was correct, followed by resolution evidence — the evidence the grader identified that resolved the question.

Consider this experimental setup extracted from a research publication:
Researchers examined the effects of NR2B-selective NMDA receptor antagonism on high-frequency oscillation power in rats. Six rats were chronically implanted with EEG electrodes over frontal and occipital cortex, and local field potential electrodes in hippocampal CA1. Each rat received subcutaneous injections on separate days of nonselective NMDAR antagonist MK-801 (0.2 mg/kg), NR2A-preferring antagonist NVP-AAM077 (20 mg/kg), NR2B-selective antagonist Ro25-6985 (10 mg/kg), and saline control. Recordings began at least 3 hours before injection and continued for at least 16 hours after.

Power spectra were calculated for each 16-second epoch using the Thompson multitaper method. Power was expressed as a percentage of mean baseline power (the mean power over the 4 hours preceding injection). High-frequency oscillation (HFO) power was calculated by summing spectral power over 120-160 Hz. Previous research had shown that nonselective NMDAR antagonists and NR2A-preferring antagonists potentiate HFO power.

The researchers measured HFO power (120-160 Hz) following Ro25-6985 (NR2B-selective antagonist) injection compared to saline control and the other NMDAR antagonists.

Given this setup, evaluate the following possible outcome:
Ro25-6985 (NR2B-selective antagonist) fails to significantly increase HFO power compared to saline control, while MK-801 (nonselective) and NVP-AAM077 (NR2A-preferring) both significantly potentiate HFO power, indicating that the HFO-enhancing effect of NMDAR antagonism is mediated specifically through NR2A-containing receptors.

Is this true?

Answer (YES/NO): YES